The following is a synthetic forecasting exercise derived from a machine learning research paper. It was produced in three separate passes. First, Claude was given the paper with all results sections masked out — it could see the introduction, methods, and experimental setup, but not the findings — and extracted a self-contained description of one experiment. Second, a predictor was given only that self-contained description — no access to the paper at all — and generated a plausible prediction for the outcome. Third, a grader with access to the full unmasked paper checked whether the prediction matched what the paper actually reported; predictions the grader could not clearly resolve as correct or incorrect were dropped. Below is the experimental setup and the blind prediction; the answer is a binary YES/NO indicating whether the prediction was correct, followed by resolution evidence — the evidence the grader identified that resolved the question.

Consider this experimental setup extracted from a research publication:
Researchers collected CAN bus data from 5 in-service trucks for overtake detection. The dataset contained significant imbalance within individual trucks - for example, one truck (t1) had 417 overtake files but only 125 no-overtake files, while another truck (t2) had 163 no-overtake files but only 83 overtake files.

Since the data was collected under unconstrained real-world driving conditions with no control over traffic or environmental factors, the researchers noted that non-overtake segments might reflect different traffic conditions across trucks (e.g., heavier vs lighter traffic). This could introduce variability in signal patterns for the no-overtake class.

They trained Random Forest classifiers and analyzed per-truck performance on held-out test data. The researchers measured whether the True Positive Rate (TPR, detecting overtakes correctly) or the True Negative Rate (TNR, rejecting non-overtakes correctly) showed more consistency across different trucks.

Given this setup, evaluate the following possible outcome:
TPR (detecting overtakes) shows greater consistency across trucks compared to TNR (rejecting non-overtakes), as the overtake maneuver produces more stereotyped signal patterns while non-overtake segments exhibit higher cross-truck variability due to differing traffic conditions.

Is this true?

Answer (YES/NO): YES